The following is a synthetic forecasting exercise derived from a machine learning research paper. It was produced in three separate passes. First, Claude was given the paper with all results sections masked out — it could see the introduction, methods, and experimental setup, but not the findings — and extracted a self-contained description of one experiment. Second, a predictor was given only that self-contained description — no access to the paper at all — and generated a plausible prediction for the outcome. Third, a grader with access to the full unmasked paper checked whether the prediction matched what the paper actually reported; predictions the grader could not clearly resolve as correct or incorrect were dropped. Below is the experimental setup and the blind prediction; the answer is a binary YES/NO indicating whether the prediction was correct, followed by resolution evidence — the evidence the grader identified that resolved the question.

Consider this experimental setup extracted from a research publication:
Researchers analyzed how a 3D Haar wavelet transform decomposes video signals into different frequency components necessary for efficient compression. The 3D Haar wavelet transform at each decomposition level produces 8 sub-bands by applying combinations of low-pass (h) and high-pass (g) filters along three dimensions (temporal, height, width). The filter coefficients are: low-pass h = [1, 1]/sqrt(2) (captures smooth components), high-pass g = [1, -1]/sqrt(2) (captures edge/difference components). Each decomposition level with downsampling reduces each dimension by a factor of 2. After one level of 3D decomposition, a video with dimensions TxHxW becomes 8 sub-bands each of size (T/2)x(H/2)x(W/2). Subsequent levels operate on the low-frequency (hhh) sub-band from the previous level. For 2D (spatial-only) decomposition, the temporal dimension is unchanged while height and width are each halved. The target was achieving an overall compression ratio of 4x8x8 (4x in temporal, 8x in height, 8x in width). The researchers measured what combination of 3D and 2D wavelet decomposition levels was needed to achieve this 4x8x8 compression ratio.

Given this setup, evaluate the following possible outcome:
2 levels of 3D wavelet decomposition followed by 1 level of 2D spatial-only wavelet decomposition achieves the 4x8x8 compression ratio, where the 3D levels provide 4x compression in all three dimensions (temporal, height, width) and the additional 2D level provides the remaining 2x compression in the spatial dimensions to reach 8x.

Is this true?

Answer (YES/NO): YES